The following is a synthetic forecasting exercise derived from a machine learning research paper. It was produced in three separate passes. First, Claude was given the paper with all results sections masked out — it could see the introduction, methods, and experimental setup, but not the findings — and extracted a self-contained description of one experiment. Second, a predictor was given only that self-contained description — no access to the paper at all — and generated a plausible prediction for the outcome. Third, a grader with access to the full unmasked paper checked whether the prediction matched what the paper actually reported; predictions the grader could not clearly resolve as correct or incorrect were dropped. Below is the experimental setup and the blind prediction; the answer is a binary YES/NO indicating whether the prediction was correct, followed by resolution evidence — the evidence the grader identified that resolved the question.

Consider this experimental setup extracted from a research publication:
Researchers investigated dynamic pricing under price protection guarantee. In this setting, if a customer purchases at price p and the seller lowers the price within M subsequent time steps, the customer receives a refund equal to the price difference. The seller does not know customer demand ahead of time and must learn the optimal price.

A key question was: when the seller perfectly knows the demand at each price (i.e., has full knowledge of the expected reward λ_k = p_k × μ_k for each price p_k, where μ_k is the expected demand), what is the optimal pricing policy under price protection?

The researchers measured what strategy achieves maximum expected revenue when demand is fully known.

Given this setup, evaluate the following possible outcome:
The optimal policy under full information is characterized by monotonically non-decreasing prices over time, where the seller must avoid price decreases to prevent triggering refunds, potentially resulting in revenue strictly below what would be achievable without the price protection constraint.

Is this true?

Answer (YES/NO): NO